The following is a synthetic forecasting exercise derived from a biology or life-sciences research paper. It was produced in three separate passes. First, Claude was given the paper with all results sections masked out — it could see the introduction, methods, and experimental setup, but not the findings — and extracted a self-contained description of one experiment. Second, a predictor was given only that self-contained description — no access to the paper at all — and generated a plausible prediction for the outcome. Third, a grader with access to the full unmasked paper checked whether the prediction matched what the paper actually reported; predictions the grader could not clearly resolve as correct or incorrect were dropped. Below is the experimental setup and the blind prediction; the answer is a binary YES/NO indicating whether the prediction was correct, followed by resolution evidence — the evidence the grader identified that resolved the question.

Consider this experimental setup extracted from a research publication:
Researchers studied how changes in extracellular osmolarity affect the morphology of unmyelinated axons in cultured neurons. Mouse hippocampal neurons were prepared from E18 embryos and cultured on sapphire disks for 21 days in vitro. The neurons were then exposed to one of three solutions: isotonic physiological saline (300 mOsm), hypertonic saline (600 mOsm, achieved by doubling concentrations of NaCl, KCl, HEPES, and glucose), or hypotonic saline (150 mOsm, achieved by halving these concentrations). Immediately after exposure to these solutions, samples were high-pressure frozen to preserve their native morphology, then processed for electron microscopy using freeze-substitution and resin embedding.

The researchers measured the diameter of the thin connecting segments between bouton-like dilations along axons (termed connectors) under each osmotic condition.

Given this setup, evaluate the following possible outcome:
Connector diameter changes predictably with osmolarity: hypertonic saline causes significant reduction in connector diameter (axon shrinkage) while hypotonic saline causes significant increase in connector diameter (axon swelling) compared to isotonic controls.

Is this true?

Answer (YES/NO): NO